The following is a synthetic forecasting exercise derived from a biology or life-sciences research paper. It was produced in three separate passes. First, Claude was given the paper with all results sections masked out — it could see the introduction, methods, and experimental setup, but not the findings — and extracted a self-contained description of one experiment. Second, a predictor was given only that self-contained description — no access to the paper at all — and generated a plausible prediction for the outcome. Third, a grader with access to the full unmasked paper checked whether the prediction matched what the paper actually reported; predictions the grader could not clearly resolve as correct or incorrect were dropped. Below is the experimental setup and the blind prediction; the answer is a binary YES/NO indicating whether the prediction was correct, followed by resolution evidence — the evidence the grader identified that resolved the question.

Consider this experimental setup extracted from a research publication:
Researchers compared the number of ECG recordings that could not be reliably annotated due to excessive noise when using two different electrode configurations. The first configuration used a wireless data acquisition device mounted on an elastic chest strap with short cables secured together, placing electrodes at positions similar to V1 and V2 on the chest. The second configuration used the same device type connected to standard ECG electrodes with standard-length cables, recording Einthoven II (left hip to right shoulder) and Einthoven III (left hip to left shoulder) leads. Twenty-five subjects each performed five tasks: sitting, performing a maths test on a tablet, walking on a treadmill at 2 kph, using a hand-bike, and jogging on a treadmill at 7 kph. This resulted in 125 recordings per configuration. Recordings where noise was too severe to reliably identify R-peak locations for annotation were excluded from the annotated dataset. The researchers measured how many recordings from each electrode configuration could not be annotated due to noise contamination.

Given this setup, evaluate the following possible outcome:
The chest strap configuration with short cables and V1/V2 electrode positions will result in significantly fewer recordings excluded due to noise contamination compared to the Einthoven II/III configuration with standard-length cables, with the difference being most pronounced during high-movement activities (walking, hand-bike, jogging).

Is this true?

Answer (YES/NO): YES